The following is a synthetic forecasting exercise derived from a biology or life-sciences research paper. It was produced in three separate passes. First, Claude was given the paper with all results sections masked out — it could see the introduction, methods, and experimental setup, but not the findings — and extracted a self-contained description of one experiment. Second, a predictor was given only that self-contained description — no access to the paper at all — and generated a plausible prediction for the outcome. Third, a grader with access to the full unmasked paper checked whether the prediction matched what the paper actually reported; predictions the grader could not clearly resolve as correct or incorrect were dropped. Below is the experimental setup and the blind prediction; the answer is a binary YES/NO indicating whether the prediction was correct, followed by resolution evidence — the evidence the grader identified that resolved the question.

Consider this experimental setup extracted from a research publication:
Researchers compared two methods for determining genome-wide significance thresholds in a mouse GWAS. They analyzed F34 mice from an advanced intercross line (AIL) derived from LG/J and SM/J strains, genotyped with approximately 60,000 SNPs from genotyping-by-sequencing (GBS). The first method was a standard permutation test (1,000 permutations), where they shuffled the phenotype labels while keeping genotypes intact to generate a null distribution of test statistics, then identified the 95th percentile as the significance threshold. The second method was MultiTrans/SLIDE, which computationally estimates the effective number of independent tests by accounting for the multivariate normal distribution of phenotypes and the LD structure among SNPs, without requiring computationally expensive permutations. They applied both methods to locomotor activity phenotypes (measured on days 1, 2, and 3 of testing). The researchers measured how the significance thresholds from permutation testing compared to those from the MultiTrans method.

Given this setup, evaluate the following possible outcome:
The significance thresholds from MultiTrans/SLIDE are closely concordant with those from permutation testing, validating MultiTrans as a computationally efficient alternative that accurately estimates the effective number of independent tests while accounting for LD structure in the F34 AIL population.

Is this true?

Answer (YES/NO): YES